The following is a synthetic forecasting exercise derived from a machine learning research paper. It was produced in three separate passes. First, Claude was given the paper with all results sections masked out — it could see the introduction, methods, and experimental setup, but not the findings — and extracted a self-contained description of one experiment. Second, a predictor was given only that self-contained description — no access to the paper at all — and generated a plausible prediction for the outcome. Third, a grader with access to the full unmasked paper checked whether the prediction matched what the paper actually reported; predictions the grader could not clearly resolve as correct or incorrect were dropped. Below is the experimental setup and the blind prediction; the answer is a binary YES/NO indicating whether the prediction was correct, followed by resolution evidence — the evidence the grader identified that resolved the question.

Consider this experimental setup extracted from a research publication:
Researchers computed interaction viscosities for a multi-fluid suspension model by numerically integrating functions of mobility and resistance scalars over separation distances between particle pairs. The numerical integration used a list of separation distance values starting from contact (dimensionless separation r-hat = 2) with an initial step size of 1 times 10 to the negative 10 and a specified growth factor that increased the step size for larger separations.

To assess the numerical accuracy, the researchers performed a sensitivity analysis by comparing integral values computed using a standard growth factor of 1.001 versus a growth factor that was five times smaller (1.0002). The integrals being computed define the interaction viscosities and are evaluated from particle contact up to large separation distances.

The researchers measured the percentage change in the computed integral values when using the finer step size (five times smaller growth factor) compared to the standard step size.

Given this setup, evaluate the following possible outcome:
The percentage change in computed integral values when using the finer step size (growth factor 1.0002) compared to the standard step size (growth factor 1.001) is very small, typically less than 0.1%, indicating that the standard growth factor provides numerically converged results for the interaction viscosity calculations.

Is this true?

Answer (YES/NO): NO